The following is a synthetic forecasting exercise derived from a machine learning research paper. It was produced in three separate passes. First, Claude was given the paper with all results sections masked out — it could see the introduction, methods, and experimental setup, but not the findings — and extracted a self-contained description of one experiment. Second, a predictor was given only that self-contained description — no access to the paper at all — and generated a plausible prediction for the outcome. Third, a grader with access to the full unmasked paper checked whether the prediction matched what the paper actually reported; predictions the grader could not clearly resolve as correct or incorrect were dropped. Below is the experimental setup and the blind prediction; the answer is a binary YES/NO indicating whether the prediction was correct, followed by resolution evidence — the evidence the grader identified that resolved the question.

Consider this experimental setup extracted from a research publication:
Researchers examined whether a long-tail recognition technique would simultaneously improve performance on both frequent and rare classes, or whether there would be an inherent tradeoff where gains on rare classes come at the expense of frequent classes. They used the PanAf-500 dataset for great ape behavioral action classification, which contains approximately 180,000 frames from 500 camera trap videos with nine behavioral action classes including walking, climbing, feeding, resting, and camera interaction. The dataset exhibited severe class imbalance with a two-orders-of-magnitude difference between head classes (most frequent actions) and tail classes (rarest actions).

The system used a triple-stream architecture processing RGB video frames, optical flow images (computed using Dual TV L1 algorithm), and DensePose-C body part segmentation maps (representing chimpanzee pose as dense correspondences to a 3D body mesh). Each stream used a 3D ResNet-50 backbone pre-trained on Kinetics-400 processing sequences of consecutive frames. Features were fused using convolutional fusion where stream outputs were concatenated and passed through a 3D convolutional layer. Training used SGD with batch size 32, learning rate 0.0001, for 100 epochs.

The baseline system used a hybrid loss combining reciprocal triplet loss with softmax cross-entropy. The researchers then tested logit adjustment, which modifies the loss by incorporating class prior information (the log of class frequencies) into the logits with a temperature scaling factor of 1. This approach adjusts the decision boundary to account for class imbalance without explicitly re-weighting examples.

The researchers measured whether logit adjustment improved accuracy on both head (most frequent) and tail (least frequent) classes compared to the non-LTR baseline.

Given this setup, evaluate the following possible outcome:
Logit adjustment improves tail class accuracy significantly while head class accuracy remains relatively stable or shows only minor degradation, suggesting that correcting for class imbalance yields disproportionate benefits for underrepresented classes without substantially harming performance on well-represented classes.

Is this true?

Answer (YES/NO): NO